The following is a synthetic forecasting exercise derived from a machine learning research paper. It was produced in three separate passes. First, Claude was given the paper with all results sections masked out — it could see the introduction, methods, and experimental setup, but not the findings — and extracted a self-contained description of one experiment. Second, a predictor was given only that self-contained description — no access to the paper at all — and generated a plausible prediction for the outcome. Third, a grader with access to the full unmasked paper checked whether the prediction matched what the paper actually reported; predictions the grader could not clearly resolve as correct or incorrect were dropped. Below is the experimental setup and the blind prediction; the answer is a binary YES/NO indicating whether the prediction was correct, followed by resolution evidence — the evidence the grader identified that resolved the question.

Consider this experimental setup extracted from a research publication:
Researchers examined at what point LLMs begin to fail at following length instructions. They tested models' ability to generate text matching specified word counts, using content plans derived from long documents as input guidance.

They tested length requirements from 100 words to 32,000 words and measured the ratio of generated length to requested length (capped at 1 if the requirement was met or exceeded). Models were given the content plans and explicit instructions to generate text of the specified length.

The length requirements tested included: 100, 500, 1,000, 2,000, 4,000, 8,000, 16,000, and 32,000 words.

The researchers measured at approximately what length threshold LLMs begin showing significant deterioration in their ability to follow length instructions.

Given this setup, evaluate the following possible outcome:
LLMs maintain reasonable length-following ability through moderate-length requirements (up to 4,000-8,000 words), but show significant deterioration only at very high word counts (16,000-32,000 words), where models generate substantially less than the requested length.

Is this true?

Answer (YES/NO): NO